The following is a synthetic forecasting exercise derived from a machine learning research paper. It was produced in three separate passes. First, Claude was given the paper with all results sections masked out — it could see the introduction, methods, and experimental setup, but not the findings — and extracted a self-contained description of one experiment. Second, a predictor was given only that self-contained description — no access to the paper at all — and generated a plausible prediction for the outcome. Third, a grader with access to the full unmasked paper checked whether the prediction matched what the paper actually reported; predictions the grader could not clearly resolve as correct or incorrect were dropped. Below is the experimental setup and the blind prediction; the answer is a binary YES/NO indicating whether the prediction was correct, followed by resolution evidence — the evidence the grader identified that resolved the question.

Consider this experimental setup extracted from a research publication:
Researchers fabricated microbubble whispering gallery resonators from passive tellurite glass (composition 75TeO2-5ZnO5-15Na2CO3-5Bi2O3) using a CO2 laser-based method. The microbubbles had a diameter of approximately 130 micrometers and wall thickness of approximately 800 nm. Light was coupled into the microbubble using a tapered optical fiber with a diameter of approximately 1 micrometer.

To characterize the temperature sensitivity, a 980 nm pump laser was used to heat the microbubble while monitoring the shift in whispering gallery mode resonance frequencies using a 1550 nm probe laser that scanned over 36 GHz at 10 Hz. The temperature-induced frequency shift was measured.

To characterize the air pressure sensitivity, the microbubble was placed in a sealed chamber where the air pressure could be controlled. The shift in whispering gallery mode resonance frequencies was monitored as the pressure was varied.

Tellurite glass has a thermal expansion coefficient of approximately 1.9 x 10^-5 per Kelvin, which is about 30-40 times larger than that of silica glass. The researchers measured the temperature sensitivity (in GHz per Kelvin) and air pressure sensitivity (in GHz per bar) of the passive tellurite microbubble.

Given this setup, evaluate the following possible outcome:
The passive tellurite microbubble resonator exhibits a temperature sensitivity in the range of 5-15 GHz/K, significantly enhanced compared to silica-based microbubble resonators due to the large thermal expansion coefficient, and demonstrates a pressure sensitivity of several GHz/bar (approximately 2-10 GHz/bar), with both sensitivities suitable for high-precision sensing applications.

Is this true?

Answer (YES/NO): NO